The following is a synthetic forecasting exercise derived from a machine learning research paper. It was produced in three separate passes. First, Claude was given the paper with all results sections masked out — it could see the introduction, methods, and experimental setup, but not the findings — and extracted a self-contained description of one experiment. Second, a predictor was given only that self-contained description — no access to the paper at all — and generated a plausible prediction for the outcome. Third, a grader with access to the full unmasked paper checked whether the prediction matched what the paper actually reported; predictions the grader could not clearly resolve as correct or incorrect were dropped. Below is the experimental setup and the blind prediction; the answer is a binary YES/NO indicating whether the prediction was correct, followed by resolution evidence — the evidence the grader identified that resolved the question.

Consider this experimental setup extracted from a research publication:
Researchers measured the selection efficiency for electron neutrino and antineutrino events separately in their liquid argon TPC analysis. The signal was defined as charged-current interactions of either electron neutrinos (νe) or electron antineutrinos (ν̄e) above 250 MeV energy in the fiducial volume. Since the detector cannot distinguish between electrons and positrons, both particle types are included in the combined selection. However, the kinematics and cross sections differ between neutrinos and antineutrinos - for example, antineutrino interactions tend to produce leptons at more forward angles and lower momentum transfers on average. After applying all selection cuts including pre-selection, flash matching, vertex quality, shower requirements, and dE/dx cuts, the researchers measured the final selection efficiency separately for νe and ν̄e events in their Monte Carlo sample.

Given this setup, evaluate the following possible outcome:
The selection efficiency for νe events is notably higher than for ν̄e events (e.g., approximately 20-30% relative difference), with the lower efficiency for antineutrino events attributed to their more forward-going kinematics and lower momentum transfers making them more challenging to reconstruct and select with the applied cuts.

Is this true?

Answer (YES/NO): NO